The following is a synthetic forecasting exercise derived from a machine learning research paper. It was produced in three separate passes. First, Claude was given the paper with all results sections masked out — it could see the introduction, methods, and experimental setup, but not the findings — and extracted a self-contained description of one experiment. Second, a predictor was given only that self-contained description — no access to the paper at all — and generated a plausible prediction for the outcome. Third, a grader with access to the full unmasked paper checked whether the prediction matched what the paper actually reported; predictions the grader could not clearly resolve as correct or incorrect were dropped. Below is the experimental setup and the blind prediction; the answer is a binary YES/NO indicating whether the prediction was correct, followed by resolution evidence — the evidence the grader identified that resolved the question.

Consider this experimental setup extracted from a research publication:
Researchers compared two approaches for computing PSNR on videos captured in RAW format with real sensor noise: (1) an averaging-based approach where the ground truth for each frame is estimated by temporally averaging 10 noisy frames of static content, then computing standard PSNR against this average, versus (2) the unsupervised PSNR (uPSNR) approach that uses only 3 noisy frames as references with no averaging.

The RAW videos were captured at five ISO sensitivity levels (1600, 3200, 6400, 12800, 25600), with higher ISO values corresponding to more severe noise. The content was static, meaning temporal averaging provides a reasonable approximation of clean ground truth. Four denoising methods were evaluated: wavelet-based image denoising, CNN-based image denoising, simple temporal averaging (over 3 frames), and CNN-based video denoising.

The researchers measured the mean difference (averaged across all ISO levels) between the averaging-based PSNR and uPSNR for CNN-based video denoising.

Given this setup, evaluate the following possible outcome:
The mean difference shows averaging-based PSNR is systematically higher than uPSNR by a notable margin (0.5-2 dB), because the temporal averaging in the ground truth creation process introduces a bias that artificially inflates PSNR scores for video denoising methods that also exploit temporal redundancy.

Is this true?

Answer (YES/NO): NO